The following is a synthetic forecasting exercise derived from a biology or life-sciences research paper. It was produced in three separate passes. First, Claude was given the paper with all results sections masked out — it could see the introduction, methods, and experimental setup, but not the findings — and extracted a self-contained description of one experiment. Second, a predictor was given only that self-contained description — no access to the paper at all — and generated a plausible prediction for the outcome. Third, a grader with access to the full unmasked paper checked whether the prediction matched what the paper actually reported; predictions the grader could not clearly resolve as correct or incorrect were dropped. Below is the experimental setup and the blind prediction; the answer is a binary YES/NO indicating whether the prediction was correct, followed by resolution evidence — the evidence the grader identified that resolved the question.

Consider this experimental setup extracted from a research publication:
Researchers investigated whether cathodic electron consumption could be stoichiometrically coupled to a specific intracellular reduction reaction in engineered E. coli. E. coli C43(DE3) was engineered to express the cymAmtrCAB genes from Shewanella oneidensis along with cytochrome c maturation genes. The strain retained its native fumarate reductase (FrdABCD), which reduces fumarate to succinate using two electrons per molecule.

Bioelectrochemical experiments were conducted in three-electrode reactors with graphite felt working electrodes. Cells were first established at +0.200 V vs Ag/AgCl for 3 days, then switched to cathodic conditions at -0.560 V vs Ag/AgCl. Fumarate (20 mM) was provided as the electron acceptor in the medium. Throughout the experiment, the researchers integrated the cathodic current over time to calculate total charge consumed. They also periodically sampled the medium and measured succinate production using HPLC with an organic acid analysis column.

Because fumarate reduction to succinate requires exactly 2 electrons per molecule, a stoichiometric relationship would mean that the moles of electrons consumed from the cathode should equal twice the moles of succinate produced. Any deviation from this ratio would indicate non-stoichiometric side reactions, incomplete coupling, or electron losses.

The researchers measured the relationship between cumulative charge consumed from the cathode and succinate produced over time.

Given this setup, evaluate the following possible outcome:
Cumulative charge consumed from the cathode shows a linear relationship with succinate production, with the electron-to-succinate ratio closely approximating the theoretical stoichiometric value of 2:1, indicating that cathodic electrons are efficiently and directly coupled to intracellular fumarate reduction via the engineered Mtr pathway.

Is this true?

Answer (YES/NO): NO